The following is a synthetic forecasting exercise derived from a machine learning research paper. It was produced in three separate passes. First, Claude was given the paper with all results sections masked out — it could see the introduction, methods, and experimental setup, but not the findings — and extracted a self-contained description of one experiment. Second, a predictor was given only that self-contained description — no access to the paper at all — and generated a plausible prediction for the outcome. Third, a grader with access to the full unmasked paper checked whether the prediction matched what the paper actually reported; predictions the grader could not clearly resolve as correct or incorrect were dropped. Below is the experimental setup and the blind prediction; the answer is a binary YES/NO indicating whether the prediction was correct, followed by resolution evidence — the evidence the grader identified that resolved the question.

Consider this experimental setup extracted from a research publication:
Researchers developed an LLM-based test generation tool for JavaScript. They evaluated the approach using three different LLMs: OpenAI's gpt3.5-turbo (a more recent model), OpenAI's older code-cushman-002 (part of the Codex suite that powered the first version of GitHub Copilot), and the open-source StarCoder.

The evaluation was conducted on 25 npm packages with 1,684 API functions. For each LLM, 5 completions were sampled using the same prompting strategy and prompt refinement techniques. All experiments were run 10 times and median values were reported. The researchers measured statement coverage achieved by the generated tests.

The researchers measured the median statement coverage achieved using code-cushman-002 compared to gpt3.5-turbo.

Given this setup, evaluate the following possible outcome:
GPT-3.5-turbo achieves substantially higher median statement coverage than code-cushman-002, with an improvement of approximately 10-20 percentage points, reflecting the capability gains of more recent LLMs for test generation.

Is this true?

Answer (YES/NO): NO